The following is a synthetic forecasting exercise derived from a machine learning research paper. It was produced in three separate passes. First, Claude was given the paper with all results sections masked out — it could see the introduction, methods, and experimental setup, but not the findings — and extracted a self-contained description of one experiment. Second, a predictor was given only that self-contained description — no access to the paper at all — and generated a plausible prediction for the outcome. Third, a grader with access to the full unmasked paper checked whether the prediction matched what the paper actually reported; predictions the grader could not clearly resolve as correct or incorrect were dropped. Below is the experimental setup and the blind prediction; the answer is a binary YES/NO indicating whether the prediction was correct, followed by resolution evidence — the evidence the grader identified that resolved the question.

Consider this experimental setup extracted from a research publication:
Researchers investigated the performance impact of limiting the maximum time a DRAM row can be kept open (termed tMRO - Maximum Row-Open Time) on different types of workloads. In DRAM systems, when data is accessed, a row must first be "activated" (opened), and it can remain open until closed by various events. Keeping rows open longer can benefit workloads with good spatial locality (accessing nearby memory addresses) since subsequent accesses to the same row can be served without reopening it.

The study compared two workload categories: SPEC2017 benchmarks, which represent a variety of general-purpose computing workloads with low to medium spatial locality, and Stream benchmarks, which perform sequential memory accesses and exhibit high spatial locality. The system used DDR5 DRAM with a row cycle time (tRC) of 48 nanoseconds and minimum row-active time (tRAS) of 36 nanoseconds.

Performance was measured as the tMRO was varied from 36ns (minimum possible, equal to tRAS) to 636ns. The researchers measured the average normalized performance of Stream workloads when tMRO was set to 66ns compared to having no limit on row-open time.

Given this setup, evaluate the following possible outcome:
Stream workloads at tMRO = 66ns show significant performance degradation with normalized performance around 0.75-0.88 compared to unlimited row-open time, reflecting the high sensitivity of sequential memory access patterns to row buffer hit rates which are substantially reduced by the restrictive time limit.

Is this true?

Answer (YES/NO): NO